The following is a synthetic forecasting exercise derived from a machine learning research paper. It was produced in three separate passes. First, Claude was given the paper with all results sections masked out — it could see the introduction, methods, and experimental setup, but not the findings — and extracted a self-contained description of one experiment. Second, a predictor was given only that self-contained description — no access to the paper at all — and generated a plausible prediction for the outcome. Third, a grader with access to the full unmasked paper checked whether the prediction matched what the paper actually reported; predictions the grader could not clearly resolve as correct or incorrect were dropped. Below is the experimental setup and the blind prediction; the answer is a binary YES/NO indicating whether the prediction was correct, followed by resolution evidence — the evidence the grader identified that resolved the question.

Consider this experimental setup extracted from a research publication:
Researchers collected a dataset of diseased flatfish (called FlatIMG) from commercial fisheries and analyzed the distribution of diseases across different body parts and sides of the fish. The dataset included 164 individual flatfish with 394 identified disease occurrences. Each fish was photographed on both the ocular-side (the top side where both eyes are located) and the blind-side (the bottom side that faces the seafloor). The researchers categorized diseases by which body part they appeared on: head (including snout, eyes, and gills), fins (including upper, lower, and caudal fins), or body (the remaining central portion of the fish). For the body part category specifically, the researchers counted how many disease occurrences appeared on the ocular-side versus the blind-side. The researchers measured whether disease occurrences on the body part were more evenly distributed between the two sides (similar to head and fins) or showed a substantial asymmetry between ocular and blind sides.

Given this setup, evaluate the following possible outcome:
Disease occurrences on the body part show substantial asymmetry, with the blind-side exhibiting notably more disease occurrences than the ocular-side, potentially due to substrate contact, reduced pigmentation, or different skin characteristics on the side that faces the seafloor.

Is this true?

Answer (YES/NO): NO